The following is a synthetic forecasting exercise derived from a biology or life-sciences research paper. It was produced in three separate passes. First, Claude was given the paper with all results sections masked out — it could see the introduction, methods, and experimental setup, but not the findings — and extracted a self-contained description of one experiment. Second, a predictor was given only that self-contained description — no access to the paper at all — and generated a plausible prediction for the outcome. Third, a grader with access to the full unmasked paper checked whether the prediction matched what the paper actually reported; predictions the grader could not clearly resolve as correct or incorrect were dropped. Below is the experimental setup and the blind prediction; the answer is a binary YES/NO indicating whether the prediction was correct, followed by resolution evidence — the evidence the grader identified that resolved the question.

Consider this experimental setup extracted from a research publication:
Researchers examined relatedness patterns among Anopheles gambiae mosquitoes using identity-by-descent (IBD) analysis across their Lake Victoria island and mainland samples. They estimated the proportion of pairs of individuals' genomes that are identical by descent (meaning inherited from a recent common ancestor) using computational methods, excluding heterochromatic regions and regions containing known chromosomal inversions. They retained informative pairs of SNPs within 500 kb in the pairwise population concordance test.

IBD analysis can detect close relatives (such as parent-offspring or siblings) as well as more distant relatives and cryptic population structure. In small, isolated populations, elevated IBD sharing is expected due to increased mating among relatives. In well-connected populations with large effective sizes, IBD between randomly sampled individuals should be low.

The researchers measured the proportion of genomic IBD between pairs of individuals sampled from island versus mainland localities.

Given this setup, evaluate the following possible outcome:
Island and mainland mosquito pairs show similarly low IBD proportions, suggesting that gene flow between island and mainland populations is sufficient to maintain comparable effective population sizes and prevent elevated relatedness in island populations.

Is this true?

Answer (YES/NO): NO